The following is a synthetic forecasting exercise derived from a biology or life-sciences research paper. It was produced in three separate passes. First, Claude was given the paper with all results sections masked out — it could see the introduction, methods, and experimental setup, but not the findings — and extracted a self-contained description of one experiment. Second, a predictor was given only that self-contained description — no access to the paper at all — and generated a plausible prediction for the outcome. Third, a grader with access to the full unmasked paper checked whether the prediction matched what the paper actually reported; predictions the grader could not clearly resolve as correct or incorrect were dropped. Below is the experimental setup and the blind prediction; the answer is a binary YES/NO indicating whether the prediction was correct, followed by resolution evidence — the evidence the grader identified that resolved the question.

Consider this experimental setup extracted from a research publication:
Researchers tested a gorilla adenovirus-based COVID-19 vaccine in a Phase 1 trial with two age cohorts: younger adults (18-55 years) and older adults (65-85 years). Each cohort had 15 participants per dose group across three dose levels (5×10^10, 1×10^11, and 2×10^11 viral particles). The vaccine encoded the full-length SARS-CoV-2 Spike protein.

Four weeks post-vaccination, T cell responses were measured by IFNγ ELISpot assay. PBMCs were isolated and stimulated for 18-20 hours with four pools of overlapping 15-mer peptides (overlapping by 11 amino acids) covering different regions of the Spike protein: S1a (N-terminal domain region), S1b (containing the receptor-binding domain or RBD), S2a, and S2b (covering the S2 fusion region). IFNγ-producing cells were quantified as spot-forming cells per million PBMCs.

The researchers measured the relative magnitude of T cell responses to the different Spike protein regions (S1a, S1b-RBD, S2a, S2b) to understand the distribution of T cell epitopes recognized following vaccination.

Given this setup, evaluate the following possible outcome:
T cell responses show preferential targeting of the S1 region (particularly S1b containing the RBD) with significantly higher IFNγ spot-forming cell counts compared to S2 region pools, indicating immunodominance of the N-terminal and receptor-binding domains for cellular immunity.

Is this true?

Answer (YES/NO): NO